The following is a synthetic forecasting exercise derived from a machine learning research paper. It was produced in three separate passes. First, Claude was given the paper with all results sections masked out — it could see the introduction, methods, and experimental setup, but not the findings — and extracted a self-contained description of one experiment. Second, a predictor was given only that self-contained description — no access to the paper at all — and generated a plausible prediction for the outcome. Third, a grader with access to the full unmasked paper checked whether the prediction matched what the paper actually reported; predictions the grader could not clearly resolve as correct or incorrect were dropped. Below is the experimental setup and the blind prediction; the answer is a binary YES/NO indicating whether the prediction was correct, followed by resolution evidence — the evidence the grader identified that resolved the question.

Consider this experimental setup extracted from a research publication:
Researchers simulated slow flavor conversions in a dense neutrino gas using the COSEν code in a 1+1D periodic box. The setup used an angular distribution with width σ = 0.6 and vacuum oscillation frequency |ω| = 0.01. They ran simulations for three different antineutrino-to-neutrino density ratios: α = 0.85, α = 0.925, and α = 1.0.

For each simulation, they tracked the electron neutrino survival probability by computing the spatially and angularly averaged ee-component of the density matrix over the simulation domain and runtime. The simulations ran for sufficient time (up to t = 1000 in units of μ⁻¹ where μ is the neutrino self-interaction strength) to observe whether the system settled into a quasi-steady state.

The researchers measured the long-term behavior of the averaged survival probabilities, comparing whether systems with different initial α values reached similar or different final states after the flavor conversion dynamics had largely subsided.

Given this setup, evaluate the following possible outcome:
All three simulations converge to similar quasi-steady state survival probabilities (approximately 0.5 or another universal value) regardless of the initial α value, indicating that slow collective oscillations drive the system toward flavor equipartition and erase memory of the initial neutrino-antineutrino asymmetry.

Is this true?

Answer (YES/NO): NO